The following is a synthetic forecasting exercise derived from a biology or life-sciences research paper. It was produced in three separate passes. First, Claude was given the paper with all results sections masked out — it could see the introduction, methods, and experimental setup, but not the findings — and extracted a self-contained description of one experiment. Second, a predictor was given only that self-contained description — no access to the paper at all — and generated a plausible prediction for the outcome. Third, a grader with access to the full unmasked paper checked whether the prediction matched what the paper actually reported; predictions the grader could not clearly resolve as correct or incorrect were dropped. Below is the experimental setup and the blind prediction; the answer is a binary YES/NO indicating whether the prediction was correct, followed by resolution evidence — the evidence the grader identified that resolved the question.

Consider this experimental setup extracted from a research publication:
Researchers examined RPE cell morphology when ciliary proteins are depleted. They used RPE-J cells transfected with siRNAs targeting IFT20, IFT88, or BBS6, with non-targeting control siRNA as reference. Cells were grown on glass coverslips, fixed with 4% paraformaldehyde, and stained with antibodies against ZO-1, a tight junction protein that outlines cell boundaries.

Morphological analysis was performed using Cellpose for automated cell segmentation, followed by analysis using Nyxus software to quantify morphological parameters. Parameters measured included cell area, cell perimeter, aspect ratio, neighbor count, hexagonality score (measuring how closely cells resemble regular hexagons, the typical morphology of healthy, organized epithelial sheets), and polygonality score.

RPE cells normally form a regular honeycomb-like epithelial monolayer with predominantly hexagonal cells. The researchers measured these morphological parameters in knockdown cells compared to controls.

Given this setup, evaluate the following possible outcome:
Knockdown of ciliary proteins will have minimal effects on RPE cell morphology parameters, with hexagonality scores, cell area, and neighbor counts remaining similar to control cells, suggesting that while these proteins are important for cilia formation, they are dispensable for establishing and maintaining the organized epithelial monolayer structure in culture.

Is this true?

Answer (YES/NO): NO